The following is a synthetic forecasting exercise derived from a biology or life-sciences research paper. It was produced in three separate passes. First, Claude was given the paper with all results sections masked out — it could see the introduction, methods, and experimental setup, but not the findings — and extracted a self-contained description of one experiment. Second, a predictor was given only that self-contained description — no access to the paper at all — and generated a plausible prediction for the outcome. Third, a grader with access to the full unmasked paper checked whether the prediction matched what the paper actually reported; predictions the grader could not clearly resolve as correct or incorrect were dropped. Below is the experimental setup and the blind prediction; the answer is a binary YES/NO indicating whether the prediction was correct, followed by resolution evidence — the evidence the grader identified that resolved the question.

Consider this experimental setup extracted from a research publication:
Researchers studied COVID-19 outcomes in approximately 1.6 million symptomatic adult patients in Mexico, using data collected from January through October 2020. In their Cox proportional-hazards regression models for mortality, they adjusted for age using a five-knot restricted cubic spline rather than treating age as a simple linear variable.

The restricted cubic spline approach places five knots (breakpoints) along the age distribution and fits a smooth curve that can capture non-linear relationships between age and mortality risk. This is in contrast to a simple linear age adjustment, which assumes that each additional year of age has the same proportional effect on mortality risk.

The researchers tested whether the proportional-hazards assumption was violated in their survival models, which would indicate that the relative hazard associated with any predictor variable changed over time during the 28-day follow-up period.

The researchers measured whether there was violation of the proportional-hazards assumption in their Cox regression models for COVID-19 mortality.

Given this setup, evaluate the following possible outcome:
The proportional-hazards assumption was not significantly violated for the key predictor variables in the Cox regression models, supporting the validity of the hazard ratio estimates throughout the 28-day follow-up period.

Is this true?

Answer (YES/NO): YES